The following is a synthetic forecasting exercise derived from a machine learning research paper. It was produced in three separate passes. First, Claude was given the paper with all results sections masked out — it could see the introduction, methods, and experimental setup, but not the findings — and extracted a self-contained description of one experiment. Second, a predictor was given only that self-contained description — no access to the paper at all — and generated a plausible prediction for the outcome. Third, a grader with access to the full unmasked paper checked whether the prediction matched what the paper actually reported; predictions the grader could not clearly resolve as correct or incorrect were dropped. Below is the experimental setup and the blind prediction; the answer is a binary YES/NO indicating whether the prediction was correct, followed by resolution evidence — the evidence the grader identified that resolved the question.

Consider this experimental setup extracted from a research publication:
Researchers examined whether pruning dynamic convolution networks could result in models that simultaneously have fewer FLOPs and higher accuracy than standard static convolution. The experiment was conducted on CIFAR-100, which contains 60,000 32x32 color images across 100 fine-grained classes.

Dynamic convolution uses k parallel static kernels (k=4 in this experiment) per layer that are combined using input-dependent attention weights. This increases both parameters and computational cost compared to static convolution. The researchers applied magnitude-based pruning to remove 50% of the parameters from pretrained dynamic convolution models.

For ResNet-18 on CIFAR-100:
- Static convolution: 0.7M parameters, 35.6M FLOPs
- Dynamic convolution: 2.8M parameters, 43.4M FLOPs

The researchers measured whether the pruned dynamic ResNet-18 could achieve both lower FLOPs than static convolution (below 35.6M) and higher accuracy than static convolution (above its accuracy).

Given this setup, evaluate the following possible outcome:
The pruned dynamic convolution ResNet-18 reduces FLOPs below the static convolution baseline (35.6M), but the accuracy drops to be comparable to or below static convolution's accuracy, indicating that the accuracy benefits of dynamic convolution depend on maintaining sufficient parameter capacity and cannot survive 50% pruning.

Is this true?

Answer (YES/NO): NO